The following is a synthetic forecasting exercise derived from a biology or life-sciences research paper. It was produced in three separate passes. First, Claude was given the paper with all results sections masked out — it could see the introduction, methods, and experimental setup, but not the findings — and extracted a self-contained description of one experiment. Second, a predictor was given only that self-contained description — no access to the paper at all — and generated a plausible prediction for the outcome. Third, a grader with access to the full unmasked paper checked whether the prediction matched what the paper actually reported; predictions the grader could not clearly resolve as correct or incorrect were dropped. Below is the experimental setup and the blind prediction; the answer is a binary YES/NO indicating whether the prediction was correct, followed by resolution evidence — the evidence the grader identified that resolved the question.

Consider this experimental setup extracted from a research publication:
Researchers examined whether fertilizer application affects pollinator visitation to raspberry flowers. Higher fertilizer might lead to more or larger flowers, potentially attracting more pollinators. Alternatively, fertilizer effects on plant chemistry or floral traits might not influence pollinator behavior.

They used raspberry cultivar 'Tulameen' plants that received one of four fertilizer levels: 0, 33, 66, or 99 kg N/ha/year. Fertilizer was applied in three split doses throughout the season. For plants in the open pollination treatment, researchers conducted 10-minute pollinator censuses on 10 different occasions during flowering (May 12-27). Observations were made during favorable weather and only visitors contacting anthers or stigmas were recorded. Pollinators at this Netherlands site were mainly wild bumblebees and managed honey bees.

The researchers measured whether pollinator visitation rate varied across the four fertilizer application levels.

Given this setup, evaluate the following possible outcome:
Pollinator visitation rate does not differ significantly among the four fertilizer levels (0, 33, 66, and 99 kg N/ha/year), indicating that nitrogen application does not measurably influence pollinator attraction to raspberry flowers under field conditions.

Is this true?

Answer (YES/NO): NO